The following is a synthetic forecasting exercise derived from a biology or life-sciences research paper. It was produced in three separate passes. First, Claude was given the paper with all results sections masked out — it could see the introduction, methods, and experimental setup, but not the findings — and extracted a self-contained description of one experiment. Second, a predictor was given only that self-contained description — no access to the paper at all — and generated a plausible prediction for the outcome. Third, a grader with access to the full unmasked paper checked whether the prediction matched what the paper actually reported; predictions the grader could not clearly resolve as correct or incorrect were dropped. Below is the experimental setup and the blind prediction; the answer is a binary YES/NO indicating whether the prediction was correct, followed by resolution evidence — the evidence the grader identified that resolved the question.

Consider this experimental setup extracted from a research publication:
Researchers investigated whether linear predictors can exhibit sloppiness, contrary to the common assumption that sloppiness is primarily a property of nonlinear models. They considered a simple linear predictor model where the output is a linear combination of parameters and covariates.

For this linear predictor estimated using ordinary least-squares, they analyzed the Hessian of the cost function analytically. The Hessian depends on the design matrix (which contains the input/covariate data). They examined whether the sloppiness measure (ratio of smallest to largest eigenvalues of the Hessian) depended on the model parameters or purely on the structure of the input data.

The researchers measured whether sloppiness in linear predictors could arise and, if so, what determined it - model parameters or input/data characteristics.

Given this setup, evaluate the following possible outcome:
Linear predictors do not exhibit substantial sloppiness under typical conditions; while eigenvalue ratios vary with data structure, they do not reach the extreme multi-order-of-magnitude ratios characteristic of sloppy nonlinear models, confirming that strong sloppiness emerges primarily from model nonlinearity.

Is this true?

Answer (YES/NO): NO